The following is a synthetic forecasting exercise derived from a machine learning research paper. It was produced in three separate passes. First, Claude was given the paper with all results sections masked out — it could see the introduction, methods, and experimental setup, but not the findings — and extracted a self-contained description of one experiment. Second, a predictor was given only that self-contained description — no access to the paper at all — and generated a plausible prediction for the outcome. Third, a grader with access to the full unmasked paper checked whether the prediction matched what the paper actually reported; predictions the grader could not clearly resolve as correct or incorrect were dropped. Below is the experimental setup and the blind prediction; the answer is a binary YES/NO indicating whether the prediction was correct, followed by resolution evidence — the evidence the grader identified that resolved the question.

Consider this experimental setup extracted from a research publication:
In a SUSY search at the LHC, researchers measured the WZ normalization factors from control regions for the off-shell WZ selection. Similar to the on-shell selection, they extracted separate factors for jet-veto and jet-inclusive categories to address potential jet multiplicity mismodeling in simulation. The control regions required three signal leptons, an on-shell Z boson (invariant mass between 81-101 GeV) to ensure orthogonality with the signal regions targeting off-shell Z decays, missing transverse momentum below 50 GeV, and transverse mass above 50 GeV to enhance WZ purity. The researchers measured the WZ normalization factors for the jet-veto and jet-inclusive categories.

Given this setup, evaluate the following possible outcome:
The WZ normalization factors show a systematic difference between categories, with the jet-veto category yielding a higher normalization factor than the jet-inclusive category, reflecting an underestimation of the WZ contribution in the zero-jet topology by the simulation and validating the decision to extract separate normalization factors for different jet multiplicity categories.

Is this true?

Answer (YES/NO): YES